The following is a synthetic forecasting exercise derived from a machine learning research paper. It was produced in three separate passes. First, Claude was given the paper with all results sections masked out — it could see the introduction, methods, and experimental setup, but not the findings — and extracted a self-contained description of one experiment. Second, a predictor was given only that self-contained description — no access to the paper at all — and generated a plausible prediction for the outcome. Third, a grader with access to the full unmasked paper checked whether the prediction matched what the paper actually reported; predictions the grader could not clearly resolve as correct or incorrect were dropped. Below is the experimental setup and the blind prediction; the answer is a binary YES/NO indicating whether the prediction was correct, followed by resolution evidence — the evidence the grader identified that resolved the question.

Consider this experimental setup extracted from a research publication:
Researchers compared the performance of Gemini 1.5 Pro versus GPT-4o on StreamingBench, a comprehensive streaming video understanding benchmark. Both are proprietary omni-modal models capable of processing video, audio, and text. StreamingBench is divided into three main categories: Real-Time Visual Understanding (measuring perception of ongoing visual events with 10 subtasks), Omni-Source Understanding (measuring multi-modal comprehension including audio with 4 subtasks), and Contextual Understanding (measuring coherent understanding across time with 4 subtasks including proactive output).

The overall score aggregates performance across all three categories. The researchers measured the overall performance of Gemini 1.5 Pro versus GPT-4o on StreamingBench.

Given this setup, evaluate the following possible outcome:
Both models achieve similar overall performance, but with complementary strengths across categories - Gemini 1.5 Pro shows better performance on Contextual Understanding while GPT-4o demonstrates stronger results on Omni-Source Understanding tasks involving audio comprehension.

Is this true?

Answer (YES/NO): NO